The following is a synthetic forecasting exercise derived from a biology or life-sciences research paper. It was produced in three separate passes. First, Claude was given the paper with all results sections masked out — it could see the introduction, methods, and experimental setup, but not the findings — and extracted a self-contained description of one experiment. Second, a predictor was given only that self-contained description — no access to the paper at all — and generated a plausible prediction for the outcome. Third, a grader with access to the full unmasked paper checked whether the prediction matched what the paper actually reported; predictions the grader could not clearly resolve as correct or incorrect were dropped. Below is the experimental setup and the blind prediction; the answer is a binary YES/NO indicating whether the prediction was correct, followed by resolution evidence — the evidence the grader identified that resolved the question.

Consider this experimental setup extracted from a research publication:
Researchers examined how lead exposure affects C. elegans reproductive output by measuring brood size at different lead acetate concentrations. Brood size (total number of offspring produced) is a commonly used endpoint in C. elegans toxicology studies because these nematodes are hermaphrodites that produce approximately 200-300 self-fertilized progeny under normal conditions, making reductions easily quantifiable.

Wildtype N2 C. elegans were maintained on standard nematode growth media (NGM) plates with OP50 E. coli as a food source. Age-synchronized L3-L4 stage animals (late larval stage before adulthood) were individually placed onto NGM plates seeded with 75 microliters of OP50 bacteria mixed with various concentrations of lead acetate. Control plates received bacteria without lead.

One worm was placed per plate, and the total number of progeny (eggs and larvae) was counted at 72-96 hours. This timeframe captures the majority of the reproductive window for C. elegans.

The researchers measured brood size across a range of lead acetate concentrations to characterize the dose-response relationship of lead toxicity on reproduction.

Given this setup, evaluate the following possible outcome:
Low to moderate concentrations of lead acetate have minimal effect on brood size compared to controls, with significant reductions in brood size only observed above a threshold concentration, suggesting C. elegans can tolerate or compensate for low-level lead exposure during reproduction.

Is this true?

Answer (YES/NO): NO